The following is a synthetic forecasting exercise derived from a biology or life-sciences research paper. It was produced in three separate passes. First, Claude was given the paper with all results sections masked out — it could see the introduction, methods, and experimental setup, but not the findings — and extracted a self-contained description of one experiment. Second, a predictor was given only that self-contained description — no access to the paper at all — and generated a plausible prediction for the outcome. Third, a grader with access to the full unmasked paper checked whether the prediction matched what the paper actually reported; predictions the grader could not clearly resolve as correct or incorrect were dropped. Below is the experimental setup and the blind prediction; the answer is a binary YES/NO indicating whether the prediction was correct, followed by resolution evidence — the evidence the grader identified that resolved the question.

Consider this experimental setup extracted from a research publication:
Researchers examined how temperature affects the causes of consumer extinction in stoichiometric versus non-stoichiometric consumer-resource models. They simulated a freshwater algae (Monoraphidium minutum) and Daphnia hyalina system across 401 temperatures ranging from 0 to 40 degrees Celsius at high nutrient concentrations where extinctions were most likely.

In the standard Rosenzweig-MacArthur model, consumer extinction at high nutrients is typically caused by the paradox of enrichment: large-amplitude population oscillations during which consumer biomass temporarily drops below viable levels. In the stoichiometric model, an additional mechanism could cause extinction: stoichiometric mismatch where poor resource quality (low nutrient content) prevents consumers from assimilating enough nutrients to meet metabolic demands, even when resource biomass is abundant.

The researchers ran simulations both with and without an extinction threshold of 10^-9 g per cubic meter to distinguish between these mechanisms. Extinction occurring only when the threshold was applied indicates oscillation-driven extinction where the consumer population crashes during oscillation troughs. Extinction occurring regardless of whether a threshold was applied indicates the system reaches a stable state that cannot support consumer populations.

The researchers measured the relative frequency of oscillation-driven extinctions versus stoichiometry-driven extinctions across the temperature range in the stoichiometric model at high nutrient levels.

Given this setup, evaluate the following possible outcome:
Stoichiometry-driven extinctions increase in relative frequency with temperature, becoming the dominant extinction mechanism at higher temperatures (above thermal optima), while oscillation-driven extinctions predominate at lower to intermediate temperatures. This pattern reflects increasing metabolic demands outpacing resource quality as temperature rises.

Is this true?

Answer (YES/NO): NO